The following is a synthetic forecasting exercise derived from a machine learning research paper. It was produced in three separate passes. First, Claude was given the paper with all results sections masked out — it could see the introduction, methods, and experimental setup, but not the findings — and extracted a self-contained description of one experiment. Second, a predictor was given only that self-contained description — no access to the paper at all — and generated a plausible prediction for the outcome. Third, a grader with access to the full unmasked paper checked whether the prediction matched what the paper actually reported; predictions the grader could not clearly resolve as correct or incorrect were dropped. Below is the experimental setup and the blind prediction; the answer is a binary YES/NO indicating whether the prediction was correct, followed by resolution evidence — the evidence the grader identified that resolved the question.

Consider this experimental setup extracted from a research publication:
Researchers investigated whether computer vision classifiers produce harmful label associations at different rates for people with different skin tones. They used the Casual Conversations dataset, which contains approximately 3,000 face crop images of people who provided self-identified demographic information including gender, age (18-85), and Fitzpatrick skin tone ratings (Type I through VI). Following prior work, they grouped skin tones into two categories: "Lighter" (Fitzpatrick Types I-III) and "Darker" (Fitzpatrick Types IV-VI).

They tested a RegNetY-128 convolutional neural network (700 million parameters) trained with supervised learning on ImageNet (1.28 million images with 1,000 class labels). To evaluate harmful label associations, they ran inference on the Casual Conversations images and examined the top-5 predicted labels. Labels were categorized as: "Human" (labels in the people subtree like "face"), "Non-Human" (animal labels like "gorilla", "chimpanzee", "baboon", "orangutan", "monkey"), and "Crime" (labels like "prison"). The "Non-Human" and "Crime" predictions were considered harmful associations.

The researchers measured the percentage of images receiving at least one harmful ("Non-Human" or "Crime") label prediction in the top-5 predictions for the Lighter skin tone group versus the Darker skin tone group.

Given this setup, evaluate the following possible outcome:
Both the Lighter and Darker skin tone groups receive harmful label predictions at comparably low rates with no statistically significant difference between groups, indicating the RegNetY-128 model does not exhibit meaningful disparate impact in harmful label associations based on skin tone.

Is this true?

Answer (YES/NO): NO